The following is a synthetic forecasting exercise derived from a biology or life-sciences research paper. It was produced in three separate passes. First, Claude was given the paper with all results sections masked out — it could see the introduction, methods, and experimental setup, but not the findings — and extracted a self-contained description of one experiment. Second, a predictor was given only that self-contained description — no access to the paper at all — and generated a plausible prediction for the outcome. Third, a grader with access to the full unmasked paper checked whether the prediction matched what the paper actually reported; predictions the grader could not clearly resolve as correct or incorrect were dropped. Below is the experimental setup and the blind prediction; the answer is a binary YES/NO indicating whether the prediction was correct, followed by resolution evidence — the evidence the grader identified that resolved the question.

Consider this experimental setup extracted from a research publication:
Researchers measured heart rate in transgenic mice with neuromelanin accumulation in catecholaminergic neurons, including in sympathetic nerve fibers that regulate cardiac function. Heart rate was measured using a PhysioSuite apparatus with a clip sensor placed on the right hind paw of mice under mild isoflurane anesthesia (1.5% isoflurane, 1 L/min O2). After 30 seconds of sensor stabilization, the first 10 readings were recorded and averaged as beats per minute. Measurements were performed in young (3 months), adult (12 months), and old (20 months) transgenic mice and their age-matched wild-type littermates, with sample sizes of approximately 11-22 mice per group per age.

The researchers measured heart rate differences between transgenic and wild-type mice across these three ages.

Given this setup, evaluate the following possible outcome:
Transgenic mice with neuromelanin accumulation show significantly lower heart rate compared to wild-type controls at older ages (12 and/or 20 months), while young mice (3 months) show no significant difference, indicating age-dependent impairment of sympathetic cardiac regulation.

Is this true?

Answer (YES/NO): YES